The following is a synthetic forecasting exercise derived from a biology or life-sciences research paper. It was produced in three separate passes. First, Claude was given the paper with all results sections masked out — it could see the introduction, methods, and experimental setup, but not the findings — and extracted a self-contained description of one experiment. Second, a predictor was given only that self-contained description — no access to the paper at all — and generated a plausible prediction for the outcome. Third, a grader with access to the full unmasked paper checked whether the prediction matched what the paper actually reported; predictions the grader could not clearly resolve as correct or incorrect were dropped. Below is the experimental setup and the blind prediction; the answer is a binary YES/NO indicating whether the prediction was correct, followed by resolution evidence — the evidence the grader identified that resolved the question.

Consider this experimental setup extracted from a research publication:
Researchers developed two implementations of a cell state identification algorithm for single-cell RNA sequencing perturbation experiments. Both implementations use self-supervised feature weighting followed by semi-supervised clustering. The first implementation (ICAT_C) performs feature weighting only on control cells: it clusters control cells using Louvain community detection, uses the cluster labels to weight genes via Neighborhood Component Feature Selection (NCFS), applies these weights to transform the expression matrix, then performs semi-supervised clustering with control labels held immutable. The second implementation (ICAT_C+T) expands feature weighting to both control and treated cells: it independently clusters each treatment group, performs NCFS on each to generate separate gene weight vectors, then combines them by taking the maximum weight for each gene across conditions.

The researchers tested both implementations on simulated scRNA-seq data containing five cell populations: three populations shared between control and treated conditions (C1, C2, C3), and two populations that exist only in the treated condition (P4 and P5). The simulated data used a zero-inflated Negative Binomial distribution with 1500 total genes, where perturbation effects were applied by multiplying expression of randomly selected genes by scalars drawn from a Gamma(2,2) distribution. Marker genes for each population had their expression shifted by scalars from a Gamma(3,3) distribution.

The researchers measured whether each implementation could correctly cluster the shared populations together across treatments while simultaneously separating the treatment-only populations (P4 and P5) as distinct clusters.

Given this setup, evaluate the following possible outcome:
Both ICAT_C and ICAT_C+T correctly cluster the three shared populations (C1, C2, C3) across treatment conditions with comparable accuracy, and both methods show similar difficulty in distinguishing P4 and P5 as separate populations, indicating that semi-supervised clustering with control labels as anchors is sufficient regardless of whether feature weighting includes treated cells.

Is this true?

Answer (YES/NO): NO